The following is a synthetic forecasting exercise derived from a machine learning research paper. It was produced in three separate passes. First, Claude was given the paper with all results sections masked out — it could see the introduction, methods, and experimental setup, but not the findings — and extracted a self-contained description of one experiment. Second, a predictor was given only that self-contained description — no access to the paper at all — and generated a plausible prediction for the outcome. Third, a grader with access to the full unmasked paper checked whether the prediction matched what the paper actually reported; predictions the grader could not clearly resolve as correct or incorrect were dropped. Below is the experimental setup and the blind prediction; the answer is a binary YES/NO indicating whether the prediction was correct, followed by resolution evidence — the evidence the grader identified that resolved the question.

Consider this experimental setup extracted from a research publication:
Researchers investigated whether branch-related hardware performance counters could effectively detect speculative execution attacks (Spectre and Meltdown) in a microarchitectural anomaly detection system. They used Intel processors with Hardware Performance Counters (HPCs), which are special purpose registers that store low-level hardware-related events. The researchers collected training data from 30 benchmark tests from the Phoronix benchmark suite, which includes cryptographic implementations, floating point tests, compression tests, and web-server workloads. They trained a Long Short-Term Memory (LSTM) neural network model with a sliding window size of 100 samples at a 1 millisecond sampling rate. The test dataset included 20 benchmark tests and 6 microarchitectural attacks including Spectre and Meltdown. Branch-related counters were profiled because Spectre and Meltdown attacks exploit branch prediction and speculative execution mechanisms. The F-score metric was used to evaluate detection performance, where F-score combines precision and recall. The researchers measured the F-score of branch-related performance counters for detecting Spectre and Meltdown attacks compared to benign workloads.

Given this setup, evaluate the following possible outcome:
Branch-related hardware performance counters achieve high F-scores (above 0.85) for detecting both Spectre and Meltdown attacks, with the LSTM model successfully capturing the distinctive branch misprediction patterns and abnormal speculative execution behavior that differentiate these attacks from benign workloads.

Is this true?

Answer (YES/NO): NO